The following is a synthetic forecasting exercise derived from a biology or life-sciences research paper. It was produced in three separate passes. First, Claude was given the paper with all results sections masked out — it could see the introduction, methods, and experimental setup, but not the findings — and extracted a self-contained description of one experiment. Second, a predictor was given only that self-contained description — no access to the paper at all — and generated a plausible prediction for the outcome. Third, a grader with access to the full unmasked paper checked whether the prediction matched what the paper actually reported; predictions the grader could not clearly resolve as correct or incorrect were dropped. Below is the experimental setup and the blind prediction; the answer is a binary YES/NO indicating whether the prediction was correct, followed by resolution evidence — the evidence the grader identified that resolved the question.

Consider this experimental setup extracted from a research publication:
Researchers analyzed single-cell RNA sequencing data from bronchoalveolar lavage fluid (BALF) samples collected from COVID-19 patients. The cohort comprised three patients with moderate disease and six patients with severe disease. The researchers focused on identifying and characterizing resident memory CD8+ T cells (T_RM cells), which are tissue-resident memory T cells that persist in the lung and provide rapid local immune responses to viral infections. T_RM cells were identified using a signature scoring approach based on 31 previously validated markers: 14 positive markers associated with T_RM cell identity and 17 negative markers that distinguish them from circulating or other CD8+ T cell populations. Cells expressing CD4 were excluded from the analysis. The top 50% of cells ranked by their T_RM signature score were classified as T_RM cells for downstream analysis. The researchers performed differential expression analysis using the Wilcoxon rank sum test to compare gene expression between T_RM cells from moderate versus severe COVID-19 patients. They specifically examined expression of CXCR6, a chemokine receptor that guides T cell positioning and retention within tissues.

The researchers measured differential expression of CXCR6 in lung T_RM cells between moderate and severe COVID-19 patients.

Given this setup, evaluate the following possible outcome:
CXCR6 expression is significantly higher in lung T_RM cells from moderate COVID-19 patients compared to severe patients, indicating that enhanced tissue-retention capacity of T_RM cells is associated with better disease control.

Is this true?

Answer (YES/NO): YES